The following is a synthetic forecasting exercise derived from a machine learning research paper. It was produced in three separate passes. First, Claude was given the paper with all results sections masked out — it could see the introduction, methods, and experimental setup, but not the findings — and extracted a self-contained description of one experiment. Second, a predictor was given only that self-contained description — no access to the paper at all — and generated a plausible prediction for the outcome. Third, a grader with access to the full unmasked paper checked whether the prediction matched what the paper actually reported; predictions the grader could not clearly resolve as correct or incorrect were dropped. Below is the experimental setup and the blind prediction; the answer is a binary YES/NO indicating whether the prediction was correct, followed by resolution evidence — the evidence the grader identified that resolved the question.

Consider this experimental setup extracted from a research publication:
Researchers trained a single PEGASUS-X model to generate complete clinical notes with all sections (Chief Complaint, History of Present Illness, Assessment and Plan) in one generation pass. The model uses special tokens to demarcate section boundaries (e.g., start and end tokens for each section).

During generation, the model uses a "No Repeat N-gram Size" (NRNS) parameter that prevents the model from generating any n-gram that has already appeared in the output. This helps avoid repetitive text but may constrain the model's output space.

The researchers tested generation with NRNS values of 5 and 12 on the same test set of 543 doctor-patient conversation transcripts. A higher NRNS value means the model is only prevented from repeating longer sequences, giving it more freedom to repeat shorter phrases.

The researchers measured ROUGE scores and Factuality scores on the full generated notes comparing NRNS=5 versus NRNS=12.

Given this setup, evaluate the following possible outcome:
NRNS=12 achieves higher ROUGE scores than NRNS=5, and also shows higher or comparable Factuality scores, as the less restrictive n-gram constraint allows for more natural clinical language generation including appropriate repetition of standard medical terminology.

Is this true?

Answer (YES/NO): YES